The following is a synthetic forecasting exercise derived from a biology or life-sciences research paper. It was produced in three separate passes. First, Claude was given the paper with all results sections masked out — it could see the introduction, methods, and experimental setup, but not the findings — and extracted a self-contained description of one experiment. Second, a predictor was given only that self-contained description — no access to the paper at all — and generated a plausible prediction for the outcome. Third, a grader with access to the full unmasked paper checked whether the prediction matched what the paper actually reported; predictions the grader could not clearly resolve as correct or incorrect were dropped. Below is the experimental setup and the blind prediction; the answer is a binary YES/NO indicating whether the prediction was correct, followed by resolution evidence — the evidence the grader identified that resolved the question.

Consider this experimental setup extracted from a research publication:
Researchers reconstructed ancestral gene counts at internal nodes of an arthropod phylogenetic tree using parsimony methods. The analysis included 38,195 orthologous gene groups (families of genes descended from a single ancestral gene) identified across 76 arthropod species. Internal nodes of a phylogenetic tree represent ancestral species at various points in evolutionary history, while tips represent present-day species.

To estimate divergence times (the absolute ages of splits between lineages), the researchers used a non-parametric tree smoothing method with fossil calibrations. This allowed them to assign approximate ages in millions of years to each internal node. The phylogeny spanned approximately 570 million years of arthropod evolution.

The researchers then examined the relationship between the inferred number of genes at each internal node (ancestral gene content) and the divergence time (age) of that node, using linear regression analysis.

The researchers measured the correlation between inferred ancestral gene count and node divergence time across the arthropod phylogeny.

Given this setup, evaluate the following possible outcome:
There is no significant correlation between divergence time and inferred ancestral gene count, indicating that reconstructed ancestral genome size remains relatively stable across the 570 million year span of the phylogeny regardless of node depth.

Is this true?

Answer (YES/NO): NO